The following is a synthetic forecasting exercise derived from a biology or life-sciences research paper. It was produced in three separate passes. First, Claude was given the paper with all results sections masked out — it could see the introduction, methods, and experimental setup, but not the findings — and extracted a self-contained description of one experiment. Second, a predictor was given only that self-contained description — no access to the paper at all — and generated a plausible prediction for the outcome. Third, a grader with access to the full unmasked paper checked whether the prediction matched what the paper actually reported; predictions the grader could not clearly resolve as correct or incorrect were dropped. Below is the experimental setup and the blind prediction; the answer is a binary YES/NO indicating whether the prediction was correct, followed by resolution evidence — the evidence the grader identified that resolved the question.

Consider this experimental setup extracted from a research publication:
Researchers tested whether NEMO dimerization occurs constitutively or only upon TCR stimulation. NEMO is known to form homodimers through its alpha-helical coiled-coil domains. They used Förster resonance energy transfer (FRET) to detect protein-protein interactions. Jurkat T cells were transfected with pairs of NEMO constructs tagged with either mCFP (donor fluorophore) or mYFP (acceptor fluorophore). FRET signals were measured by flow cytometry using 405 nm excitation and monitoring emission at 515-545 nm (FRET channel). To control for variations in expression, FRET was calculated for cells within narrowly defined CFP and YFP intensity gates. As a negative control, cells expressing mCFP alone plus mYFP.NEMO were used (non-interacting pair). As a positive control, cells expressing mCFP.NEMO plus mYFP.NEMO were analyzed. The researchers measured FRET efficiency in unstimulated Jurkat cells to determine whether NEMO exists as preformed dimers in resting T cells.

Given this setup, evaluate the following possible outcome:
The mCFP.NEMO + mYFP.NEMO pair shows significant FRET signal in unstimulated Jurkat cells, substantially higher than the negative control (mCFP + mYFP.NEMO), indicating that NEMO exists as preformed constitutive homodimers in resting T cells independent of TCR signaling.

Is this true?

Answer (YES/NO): YES